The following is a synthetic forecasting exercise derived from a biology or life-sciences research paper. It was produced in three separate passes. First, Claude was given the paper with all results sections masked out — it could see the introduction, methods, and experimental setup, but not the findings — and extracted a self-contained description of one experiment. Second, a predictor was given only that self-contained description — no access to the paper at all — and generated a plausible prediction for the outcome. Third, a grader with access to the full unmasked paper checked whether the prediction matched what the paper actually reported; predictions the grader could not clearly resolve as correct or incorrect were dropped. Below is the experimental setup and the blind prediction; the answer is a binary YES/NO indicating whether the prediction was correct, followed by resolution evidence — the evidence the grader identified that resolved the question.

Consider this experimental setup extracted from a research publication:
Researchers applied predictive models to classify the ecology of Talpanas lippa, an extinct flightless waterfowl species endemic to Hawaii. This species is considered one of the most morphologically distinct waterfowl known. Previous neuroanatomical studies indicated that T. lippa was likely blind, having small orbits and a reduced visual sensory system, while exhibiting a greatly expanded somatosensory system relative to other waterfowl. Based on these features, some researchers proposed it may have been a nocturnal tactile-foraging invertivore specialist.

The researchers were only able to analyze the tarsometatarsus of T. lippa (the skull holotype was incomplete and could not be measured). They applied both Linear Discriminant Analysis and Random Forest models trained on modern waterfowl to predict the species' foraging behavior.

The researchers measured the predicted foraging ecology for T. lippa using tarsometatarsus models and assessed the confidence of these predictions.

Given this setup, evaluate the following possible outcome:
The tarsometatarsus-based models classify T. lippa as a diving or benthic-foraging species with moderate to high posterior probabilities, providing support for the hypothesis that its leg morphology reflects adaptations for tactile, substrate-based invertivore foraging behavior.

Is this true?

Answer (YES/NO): NO